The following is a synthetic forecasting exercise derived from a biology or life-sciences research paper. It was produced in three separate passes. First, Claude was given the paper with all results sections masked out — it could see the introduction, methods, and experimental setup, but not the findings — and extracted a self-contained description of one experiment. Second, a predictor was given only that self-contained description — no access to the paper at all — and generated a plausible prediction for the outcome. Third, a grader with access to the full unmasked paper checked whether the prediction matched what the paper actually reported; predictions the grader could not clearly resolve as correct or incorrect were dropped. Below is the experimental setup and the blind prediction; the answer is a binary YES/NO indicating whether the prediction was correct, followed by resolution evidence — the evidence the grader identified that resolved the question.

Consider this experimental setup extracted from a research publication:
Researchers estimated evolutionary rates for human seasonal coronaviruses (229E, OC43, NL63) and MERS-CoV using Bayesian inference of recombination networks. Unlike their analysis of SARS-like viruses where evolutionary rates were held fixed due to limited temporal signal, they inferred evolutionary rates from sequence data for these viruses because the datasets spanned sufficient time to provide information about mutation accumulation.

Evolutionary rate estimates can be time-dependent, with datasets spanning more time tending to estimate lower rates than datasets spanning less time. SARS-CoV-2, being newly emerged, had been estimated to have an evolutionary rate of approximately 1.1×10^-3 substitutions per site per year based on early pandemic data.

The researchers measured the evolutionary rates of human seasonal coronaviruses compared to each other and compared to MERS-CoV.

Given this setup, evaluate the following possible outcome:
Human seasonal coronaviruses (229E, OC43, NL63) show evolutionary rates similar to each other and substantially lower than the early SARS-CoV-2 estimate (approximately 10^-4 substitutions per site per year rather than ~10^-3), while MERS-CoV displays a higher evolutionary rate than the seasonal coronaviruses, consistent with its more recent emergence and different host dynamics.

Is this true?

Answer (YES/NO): NO